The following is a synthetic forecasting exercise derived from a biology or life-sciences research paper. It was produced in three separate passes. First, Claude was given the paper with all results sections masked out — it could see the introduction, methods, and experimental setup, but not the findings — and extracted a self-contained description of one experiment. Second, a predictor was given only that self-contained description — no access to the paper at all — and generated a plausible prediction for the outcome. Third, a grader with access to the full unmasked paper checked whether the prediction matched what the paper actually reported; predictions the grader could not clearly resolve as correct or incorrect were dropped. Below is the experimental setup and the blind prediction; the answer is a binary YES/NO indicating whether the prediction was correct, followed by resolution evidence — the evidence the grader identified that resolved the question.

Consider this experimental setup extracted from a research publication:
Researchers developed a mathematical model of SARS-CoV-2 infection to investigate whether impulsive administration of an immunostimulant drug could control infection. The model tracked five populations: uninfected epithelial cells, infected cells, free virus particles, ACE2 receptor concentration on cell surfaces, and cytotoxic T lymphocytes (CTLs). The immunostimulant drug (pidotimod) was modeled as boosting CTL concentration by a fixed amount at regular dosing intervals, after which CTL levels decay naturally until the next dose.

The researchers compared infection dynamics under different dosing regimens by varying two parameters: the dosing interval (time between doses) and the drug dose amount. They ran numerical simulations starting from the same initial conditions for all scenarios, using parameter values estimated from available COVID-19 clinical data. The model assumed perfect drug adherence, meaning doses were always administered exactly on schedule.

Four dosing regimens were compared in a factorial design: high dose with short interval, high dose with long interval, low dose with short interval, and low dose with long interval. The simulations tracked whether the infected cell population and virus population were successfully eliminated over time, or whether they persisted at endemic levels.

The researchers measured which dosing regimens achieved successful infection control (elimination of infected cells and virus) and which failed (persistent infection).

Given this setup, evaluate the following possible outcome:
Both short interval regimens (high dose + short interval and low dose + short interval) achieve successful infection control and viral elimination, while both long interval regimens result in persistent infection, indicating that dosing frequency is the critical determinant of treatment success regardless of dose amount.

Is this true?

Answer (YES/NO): NO